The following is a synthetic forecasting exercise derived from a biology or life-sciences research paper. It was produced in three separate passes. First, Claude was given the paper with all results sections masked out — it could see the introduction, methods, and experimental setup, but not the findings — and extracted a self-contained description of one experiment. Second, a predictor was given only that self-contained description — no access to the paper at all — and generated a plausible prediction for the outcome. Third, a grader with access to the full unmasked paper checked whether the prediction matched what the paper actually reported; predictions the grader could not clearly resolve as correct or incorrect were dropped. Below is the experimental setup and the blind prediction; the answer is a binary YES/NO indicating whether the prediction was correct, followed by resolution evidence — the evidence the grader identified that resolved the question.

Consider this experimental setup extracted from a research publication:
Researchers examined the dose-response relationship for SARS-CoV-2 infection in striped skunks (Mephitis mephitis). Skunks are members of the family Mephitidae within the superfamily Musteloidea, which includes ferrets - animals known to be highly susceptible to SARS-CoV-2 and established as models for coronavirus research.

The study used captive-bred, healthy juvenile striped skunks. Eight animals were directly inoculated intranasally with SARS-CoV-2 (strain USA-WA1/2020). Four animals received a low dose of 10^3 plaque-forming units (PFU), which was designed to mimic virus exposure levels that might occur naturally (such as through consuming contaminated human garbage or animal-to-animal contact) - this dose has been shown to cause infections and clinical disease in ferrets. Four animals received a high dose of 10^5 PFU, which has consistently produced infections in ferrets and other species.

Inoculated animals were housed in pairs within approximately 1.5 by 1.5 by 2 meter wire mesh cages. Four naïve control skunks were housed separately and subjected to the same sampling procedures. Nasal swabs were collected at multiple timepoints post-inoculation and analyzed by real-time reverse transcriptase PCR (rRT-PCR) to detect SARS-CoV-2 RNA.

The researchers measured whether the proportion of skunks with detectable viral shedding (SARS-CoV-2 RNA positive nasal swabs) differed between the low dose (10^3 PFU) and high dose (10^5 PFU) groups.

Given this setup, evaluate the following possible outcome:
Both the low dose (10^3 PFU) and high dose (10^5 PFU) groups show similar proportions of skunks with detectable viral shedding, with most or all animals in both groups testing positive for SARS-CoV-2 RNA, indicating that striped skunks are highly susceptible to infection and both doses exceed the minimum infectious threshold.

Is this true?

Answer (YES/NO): NO